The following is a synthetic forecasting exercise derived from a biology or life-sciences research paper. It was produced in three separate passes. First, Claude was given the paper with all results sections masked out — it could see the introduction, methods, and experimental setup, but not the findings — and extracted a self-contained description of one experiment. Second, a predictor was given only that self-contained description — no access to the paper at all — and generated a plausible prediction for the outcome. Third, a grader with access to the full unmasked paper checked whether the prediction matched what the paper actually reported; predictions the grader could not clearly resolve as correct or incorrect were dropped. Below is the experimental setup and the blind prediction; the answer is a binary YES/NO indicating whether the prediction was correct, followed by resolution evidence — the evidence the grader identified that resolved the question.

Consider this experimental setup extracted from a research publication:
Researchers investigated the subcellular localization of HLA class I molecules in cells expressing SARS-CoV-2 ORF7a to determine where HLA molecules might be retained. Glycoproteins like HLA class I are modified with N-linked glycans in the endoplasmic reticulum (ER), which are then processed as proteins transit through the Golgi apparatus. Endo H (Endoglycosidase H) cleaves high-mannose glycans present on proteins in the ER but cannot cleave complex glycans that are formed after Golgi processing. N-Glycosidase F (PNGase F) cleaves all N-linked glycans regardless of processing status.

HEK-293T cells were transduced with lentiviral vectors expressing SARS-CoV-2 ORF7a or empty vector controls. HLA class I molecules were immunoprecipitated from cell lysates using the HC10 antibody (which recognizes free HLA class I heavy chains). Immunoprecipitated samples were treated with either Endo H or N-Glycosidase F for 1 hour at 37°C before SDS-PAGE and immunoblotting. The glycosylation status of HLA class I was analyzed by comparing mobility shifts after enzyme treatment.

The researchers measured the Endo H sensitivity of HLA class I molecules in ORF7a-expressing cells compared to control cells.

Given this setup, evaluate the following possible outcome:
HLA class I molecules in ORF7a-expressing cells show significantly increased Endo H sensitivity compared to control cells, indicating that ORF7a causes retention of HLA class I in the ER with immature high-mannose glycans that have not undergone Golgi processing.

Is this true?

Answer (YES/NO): YES